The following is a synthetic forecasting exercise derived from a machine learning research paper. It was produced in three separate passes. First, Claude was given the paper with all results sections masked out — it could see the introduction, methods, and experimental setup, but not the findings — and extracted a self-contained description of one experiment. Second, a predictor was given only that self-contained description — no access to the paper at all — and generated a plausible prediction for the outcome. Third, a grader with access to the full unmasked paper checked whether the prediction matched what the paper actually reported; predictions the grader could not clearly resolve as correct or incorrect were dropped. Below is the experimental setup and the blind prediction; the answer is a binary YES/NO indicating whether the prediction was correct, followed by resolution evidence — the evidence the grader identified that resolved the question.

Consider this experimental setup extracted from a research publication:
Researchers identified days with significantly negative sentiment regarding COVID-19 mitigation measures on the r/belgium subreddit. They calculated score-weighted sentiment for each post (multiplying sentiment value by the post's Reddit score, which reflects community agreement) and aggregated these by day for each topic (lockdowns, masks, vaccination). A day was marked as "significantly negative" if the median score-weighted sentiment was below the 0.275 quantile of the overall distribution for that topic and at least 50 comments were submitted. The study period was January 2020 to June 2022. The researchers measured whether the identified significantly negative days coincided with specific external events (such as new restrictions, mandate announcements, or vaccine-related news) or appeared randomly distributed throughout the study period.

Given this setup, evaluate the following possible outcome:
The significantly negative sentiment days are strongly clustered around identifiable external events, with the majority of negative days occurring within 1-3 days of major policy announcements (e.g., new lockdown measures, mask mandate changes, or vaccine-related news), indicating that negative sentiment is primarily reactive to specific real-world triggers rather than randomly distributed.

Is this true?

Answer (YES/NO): NO